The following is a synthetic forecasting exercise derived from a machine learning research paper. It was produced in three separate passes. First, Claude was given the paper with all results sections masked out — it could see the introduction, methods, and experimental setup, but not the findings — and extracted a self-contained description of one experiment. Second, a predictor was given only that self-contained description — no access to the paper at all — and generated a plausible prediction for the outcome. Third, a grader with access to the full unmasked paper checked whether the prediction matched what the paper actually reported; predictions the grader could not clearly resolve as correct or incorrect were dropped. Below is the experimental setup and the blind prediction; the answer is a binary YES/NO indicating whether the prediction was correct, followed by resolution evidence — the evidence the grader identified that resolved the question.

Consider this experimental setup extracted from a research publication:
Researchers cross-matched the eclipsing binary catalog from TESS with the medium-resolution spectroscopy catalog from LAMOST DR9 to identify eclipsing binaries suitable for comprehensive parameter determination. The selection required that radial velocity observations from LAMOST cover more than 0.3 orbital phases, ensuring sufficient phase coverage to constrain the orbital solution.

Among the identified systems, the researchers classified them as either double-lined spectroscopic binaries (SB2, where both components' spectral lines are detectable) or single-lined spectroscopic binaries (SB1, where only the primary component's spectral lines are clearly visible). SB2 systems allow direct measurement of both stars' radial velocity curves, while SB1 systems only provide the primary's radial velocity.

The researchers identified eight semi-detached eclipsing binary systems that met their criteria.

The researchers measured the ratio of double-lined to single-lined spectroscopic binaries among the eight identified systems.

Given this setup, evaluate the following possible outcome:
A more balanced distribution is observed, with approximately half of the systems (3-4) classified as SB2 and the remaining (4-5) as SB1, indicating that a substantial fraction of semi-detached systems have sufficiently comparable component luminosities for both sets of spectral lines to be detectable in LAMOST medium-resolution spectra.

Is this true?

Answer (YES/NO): NO